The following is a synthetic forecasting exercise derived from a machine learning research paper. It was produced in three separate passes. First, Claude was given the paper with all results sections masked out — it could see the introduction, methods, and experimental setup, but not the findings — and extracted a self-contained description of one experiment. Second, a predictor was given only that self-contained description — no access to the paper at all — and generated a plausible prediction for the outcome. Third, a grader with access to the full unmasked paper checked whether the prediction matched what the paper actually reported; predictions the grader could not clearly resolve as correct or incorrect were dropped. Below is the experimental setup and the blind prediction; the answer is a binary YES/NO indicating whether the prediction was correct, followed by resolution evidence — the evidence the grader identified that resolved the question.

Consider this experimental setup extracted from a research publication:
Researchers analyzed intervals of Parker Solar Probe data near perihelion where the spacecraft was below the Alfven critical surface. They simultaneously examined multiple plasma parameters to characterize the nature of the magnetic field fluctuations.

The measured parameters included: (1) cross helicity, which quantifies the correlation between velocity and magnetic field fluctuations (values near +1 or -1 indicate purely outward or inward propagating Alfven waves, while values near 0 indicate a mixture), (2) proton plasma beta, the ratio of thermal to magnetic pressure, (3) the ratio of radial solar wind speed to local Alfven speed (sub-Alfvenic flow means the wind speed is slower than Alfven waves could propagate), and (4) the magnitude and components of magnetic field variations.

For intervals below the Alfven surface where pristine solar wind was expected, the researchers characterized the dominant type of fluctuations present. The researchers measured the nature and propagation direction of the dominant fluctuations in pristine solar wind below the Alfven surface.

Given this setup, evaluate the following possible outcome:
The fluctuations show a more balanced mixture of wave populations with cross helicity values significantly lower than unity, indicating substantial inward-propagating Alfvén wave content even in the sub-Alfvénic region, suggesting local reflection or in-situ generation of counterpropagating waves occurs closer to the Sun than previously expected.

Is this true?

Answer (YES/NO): NO